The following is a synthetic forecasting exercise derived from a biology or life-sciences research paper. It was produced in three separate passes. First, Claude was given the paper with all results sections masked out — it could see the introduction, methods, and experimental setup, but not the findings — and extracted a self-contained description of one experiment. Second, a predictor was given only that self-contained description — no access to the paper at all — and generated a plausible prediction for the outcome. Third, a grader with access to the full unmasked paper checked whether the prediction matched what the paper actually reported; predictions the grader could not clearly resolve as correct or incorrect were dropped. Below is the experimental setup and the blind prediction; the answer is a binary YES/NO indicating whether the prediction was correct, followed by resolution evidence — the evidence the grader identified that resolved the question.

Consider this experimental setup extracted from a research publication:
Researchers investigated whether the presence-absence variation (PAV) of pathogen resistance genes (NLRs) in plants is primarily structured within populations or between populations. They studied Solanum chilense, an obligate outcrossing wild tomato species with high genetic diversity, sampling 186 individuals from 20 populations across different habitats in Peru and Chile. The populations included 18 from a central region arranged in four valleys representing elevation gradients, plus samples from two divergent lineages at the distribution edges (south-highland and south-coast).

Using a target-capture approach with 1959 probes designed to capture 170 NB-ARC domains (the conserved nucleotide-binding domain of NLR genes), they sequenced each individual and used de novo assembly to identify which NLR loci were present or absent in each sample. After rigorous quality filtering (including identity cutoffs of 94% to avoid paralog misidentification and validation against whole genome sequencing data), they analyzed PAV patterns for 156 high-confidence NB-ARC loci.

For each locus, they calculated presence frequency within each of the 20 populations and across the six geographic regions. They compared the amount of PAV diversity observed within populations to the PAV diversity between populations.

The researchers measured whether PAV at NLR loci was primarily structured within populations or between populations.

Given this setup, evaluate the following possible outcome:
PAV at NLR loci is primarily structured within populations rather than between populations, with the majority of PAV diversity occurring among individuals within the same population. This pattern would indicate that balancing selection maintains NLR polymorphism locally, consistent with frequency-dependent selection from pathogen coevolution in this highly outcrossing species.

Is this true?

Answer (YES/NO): NO